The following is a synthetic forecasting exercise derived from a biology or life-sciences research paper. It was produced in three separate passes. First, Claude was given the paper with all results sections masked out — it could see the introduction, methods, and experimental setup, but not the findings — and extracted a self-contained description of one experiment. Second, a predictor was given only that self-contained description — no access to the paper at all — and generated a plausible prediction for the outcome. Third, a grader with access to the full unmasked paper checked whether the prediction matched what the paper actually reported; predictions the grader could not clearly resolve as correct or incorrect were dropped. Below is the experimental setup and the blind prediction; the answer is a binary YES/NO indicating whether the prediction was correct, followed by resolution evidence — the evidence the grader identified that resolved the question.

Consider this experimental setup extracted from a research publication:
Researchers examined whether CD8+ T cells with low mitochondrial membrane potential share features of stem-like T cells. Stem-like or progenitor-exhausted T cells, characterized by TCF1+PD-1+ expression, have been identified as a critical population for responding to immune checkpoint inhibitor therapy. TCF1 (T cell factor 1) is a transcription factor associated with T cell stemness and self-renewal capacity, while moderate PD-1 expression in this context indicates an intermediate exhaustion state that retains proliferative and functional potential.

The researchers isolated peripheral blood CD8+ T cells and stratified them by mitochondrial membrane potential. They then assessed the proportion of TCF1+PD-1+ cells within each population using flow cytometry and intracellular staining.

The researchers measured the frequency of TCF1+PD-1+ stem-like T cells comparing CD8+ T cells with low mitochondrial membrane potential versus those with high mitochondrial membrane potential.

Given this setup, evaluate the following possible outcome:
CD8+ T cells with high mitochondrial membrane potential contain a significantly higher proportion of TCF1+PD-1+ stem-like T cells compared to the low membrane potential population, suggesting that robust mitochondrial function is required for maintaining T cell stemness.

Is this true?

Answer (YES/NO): NO